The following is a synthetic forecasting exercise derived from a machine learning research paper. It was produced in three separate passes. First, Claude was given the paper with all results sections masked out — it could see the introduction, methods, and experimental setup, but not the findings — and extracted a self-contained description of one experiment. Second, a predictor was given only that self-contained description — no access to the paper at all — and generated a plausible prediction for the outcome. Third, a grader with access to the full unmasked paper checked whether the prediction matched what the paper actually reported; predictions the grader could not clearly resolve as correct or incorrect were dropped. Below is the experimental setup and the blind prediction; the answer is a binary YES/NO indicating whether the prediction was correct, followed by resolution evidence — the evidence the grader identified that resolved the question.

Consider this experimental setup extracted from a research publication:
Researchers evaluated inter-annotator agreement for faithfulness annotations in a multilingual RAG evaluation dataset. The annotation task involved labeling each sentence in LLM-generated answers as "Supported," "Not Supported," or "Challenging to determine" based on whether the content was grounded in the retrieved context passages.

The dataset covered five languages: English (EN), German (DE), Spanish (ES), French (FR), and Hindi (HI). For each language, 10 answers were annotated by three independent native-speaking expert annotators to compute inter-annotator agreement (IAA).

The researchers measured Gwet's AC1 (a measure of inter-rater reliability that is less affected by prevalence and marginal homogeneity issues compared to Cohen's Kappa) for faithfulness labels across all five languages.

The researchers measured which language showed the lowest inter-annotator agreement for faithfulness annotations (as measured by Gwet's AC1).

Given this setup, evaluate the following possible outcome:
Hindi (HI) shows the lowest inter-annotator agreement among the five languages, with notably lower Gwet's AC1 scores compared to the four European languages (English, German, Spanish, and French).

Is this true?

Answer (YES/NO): NO